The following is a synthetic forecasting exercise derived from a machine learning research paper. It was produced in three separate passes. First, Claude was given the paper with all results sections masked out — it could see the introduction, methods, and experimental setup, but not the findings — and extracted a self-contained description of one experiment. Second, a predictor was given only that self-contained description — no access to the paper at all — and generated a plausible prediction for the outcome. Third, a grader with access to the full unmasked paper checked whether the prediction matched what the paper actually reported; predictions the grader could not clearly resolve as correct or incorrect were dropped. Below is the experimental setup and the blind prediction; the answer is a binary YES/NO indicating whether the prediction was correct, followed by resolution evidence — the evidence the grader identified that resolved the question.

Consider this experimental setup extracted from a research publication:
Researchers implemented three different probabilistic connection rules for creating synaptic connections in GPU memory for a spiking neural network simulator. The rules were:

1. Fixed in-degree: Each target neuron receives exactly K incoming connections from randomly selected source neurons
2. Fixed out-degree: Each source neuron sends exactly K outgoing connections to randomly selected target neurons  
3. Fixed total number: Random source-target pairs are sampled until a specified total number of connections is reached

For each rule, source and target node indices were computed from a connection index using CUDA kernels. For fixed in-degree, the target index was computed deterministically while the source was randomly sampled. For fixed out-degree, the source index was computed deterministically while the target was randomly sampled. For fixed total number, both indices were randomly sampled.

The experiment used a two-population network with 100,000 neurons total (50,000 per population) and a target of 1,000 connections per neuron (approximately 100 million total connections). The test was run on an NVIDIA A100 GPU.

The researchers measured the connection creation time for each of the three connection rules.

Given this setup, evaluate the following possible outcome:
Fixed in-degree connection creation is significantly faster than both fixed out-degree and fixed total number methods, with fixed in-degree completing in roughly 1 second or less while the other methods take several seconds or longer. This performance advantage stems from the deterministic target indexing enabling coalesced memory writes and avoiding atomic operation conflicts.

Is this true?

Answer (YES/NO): NO